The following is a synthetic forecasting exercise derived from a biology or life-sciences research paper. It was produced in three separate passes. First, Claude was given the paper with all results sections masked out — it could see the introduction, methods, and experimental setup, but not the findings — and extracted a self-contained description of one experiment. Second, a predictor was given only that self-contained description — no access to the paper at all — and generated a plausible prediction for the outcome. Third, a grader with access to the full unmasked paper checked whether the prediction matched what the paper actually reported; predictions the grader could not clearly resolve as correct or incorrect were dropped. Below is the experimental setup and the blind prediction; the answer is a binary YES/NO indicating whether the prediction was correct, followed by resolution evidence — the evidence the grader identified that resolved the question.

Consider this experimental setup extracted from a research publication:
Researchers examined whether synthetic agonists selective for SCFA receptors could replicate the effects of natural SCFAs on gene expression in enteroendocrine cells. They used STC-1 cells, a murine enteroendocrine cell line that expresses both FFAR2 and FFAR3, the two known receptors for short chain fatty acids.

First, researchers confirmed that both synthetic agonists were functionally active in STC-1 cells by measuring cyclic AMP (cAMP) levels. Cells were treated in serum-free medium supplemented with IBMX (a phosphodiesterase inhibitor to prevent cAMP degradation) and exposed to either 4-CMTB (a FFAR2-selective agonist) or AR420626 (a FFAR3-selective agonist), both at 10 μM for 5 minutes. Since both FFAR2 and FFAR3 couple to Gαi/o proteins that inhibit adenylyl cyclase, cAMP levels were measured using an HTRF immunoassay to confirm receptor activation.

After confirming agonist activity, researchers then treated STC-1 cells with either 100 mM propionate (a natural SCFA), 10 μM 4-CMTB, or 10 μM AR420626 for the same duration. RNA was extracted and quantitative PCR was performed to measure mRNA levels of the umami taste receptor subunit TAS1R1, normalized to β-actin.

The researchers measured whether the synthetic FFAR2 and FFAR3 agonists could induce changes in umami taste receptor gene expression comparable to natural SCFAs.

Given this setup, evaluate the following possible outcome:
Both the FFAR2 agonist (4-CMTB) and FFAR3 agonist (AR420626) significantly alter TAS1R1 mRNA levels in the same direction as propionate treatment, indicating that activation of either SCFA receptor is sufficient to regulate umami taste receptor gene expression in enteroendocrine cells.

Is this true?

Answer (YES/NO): NO